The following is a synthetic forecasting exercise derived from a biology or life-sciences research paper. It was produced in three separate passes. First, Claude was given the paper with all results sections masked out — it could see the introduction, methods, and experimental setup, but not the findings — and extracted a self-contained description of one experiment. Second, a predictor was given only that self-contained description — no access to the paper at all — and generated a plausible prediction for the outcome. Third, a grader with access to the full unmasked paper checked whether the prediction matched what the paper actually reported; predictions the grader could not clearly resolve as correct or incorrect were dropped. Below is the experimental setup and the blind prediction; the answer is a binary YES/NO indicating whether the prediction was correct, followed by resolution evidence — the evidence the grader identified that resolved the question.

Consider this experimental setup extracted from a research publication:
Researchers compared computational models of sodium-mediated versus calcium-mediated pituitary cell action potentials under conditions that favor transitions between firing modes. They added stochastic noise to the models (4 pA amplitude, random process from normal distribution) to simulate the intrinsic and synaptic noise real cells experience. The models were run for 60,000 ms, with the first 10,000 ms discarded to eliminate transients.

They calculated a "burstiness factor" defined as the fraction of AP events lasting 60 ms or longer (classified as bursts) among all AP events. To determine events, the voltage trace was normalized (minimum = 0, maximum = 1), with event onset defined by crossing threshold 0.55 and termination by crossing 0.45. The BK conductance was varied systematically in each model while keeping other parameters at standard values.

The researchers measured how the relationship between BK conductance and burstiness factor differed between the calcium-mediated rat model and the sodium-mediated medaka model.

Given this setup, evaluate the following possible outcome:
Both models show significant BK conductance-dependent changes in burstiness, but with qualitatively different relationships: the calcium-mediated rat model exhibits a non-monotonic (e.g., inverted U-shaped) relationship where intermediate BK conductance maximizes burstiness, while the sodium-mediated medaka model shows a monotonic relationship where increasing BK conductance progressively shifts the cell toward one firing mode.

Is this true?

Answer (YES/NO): NO